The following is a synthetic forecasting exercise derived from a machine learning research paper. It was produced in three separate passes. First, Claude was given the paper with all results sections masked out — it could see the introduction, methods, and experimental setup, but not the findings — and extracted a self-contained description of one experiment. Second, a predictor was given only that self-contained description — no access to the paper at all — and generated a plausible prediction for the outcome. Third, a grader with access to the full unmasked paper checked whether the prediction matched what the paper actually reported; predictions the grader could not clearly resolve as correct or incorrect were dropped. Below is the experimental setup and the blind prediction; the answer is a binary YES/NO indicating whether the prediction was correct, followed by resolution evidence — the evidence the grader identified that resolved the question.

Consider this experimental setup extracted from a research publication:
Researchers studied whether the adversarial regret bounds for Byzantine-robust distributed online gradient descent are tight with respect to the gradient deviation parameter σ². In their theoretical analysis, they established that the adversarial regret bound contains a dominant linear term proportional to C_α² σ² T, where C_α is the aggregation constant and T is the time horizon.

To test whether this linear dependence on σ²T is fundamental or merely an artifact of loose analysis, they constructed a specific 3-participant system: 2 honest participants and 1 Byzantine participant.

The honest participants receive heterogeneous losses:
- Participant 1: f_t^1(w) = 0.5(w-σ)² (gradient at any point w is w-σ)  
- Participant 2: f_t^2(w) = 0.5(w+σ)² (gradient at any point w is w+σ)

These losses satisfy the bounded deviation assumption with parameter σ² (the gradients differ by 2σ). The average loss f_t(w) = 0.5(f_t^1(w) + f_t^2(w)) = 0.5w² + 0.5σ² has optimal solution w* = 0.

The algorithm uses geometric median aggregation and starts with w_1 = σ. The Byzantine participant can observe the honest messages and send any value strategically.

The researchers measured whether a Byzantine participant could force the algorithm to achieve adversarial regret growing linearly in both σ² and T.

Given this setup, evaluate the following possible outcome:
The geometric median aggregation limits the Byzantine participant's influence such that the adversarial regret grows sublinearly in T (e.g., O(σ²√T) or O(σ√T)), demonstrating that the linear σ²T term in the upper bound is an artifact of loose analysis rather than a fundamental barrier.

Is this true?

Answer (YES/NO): NO